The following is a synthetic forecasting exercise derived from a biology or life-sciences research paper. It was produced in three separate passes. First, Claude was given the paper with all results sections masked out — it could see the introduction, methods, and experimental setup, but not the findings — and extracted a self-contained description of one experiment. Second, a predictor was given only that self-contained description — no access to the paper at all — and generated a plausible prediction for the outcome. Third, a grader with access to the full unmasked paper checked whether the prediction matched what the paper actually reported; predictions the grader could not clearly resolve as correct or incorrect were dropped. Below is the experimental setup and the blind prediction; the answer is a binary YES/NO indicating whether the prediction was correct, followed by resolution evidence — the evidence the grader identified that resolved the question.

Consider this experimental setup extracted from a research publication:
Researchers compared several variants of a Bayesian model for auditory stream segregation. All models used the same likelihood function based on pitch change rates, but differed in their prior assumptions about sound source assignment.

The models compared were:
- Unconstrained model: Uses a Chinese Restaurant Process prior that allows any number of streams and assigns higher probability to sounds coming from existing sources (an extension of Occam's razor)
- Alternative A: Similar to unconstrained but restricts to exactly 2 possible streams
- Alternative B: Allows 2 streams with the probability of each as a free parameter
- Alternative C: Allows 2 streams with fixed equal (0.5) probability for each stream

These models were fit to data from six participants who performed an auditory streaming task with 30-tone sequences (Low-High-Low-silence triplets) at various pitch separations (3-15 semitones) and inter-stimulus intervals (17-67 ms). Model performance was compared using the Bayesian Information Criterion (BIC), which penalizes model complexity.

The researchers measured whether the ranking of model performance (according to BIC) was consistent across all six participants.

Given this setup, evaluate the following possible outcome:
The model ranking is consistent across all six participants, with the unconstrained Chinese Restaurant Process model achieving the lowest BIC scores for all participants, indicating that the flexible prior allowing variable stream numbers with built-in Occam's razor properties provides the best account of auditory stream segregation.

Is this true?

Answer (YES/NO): NO